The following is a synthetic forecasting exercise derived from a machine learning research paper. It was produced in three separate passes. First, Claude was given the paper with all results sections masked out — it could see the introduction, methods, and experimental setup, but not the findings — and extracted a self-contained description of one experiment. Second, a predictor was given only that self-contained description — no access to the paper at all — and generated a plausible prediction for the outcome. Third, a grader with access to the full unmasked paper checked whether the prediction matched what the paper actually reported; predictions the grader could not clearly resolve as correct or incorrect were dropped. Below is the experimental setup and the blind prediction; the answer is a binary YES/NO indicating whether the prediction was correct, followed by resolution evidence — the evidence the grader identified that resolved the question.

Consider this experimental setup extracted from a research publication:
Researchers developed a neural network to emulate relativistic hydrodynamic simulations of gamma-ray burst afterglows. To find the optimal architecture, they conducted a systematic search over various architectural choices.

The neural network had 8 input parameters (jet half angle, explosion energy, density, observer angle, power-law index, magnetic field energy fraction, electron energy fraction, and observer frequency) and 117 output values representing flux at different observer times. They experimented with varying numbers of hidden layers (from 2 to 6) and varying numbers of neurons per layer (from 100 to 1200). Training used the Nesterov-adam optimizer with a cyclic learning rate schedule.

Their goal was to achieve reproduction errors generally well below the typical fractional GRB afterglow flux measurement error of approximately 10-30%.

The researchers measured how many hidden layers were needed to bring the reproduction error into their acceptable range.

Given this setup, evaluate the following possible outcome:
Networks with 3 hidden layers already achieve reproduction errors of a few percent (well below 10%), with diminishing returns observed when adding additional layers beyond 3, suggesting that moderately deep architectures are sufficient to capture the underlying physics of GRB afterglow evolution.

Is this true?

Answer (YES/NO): YES